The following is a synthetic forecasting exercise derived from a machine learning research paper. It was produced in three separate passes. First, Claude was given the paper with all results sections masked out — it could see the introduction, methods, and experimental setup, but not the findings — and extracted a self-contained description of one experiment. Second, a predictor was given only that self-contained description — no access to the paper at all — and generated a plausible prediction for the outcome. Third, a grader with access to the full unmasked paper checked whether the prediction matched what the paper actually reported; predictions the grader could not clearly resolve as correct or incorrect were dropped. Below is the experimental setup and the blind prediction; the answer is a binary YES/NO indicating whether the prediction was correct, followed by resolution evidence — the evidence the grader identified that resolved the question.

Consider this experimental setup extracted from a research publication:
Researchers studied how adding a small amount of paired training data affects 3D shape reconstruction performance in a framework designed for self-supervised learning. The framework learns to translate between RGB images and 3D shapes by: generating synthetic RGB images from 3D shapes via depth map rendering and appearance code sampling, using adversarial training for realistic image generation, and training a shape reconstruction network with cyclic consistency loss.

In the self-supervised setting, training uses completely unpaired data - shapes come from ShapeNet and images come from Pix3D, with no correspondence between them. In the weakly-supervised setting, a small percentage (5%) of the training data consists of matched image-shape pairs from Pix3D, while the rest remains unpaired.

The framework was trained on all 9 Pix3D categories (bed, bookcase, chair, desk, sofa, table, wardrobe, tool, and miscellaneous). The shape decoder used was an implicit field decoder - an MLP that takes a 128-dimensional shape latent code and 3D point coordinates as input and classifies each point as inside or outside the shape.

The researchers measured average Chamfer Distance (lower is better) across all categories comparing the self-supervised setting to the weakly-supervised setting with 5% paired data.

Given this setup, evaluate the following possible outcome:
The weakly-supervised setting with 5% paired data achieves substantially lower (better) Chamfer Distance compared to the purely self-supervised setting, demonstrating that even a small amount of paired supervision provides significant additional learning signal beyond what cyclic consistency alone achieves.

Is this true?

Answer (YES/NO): YES